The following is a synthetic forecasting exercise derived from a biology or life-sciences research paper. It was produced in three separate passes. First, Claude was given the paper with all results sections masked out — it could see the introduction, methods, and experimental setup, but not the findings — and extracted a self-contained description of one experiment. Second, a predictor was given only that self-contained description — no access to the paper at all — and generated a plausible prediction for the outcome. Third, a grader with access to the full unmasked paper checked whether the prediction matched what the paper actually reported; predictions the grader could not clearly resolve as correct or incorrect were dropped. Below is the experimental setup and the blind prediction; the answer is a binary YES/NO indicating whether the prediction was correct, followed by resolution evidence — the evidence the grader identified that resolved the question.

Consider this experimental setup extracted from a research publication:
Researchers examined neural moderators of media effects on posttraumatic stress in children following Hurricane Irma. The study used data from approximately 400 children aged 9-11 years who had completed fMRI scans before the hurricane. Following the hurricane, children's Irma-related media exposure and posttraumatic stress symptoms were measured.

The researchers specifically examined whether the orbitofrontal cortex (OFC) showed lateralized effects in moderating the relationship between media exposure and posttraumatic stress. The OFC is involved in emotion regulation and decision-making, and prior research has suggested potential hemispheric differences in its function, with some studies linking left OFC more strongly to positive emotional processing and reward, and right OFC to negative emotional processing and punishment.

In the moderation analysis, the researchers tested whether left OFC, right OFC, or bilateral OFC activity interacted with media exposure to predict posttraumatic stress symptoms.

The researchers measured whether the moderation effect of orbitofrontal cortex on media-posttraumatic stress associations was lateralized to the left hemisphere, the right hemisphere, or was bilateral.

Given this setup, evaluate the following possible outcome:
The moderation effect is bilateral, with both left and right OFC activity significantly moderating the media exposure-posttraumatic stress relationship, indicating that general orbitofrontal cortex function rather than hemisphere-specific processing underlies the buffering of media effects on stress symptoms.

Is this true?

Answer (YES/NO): YES